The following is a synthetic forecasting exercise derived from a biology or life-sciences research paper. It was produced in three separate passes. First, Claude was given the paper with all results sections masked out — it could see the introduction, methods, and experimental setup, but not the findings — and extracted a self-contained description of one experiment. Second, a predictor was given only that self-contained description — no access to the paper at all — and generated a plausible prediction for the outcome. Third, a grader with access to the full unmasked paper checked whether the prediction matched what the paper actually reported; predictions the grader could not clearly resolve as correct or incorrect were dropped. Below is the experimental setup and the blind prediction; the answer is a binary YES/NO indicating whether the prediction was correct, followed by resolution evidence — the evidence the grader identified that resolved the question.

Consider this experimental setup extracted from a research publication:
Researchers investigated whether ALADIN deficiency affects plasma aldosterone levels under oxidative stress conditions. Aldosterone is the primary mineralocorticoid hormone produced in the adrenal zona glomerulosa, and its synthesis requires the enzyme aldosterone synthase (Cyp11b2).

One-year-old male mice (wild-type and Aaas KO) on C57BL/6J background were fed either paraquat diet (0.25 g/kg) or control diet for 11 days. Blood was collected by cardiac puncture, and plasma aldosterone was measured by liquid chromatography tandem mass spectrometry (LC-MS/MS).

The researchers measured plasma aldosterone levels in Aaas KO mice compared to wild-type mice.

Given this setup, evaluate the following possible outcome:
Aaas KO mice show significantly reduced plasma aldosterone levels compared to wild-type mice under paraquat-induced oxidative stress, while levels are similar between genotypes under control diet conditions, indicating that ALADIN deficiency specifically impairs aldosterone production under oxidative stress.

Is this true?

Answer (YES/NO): NO